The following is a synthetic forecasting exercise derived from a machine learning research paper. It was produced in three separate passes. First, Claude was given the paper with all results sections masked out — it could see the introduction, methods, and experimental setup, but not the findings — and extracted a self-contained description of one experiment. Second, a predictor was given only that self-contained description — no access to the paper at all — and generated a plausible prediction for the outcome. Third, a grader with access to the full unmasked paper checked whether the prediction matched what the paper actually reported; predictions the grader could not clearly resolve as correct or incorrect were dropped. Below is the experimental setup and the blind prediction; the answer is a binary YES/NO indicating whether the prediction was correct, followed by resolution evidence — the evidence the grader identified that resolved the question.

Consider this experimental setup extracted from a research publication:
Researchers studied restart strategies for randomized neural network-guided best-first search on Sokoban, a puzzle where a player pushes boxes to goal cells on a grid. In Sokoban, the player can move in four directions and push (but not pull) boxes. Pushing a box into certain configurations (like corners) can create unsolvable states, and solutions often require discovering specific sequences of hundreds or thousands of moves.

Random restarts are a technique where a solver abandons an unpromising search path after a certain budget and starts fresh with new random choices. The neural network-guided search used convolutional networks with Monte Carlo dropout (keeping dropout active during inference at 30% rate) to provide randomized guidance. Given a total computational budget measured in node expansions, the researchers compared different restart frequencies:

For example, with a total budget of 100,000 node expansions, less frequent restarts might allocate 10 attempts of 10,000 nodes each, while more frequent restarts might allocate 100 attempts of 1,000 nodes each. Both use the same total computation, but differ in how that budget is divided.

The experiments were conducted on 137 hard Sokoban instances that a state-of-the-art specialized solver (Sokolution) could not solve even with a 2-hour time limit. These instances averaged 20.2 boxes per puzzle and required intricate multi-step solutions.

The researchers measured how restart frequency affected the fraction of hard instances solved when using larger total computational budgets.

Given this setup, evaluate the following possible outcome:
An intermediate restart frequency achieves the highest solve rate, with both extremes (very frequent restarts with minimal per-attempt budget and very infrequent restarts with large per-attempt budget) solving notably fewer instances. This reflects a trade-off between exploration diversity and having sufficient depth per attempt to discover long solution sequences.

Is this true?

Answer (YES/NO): NO